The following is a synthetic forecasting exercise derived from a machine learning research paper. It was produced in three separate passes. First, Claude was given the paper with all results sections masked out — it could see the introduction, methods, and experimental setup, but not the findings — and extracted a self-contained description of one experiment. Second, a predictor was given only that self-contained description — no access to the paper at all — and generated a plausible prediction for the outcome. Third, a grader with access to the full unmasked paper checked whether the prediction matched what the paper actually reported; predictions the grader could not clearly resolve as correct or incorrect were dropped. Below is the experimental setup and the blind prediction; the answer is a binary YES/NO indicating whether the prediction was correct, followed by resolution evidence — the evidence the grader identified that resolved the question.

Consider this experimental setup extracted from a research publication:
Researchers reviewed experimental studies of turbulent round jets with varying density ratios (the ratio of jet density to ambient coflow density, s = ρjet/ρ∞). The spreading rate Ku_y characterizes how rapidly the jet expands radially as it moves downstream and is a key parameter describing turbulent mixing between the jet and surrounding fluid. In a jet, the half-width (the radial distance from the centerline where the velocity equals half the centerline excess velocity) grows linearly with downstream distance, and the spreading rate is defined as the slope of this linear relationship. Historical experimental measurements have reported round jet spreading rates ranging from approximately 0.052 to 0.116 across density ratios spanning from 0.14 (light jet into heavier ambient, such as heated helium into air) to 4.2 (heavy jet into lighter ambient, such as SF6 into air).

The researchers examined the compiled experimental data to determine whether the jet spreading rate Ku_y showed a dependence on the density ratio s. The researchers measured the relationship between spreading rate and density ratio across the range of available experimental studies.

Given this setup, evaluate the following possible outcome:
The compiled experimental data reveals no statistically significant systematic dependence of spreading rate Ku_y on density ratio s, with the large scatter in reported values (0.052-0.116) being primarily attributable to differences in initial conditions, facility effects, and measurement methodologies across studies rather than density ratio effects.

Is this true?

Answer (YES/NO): NO